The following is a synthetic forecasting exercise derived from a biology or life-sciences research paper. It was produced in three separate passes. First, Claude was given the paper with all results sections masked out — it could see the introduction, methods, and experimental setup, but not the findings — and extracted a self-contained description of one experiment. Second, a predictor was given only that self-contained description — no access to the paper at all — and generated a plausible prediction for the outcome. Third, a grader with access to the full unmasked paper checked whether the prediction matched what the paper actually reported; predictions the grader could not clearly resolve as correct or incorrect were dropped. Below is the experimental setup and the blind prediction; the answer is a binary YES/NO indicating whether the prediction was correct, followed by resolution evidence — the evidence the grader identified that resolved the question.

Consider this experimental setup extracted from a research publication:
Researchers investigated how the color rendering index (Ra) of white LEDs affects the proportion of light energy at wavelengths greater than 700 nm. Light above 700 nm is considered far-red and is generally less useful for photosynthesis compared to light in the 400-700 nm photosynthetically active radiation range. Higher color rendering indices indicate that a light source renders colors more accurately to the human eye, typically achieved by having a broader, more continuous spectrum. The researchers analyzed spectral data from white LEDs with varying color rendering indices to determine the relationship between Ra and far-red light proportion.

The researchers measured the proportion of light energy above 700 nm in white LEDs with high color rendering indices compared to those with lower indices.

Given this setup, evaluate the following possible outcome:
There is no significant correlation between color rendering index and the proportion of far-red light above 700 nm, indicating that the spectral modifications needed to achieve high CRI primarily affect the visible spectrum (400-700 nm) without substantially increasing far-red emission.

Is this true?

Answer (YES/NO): NO